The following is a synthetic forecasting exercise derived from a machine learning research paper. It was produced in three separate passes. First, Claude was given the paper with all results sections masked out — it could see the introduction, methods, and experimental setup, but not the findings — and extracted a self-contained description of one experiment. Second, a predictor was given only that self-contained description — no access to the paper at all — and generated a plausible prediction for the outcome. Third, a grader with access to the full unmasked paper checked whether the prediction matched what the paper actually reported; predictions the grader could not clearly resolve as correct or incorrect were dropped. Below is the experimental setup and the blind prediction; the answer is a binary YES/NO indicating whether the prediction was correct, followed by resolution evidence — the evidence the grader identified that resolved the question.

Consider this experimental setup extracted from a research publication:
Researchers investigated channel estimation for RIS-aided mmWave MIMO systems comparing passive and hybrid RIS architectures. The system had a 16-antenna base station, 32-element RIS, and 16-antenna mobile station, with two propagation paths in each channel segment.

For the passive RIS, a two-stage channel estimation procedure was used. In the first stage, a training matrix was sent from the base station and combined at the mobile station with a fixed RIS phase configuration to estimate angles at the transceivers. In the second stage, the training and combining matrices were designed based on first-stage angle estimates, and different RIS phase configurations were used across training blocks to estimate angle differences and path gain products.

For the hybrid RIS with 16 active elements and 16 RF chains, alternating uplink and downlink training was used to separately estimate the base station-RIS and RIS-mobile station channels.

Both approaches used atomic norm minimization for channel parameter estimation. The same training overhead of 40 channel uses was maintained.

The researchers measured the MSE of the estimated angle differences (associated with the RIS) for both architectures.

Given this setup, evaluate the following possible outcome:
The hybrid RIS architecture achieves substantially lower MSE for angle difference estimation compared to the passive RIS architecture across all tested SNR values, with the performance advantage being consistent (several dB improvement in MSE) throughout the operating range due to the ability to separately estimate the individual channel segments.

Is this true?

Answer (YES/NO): NO